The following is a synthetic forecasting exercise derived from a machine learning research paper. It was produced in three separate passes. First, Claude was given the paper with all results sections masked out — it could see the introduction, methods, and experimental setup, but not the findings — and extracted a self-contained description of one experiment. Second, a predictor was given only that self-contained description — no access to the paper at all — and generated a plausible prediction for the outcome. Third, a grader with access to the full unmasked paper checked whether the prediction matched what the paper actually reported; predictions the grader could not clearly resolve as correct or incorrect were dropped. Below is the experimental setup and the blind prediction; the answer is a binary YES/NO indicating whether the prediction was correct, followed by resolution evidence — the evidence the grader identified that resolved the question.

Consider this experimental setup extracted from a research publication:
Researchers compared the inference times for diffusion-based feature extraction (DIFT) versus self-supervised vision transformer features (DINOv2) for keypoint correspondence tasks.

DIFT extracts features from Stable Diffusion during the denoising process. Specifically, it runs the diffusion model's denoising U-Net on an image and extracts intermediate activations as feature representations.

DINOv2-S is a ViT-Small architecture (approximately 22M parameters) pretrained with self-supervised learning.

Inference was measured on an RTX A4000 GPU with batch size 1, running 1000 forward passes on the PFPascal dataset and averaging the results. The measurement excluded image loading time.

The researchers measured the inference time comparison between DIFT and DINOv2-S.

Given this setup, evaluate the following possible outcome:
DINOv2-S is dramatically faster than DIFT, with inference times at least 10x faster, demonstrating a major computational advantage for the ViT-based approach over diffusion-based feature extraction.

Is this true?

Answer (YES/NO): YES